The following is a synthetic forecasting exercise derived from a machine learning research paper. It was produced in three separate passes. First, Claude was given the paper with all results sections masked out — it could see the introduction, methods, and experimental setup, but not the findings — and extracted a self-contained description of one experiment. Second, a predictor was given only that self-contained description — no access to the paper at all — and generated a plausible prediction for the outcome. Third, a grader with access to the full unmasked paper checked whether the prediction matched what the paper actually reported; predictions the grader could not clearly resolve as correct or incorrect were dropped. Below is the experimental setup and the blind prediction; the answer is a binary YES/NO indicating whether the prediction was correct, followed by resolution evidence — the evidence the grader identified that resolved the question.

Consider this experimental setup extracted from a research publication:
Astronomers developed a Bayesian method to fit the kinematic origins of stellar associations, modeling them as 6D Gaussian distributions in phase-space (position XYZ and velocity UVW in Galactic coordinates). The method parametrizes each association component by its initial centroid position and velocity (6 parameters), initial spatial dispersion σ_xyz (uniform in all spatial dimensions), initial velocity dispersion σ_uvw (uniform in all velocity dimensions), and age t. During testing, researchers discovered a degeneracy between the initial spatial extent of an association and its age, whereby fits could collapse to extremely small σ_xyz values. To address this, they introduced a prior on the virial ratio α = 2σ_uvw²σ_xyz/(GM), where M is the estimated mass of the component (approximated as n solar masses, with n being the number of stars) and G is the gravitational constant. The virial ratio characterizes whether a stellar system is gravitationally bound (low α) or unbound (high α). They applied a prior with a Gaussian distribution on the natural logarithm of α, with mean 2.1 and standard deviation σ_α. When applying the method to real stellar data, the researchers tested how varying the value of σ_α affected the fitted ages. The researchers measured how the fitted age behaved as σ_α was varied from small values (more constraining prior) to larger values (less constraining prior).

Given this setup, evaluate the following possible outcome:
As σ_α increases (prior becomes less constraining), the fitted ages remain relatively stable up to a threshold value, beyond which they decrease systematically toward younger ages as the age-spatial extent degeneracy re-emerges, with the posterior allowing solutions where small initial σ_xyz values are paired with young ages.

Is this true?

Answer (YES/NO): NO